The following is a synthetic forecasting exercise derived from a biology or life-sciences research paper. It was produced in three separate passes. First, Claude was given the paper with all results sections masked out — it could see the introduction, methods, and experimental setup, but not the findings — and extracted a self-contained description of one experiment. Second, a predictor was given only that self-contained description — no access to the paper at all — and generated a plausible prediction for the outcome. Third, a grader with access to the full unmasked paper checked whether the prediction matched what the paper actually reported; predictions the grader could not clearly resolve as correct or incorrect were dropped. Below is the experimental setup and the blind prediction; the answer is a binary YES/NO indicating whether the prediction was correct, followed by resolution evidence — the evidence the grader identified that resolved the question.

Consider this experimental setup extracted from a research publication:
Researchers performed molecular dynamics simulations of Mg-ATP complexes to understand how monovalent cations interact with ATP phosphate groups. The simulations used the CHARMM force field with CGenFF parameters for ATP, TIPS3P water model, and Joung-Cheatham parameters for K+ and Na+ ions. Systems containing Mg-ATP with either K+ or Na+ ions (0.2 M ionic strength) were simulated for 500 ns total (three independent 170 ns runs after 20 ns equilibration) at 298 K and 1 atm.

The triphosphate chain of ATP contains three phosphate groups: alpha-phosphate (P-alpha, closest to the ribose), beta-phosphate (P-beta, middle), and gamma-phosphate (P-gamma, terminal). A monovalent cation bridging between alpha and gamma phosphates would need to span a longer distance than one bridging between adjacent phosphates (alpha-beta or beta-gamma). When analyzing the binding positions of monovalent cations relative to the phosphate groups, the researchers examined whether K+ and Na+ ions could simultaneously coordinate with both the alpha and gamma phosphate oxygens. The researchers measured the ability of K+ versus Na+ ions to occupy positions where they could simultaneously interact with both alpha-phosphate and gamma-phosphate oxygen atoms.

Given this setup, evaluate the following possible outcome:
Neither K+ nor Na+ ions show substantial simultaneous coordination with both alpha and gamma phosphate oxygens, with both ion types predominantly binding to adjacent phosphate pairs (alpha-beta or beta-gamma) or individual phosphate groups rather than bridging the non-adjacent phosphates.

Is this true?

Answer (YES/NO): YES